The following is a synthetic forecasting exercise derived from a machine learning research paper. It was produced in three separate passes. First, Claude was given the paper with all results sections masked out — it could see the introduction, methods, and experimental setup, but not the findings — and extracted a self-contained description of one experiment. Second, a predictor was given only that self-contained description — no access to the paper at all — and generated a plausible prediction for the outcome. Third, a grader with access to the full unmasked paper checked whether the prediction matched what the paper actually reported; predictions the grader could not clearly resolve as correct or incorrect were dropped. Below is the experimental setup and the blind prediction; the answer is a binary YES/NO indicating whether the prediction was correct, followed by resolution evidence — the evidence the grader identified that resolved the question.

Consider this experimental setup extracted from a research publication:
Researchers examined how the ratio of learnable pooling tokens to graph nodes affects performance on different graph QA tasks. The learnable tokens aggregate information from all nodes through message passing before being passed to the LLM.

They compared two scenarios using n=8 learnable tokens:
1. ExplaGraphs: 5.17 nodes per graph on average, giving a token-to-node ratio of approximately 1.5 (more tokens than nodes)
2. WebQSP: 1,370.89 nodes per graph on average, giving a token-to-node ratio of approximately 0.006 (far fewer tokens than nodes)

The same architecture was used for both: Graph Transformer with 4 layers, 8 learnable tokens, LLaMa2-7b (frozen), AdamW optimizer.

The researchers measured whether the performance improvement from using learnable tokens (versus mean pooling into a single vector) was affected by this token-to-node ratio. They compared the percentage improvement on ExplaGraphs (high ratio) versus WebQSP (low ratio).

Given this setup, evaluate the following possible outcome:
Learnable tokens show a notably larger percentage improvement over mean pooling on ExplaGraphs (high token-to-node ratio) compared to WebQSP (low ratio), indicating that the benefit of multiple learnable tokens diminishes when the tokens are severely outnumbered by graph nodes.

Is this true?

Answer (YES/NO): YES